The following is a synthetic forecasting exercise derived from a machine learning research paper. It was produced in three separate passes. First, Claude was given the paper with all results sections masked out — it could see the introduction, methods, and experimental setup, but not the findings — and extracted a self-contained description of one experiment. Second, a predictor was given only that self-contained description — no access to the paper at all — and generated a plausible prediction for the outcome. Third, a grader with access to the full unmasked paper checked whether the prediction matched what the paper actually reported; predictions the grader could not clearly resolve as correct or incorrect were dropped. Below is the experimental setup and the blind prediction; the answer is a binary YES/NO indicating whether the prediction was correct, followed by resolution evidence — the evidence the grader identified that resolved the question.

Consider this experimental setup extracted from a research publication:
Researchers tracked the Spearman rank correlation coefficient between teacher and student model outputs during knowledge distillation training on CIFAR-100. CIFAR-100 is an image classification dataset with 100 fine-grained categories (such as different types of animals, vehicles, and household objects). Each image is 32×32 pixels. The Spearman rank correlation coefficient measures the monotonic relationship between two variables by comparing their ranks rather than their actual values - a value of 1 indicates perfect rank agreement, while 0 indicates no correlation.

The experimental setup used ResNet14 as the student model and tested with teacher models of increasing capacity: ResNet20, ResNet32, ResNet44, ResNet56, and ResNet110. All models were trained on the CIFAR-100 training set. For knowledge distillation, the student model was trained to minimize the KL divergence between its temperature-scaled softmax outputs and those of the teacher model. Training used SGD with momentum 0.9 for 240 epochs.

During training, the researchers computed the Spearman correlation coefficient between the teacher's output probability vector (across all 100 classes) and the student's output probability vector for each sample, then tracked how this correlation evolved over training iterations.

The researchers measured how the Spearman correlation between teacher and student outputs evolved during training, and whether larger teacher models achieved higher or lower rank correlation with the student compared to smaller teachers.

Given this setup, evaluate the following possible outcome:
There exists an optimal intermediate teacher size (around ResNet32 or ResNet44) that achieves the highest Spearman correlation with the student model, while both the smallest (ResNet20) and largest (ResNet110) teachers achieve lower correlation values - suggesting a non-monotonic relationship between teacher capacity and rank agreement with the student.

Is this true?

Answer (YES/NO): NO